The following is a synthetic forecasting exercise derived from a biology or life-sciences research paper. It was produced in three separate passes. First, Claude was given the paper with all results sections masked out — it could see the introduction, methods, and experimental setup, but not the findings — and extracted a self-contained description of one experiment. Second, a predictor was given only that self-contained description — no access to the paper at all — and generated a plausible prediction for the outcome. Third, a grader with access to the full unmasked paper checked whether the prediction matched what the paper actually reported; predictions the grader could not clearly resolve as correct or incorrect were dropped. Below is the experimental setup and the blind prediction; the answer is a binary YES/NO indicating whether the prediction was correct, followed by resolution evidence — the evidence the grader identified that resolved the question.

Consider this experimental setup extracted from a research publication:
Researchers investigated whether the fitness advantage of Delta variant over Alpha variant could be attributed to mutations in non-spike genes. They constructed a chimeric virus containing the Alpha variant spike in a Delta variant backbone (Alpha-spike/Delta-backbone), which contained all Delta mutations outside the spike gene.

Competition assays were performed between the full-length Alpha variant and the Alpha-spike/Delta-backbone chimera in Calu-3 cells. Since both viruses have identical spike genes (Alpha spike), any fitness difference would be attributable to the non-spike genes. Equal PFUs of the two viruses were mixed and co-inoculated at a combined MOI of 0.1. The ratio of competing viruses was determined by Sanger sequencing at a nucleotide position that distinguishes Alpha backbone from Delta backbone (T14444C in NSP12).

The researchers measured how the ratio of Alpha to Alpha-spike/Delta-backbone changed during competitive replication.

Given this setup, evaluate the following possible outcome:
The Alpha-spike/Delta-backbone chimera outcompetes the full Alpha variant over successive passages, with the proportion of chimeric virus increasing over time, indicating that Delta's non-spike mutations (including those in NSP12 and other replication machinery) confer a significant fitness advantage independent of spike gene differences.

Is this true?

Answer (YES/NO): NO